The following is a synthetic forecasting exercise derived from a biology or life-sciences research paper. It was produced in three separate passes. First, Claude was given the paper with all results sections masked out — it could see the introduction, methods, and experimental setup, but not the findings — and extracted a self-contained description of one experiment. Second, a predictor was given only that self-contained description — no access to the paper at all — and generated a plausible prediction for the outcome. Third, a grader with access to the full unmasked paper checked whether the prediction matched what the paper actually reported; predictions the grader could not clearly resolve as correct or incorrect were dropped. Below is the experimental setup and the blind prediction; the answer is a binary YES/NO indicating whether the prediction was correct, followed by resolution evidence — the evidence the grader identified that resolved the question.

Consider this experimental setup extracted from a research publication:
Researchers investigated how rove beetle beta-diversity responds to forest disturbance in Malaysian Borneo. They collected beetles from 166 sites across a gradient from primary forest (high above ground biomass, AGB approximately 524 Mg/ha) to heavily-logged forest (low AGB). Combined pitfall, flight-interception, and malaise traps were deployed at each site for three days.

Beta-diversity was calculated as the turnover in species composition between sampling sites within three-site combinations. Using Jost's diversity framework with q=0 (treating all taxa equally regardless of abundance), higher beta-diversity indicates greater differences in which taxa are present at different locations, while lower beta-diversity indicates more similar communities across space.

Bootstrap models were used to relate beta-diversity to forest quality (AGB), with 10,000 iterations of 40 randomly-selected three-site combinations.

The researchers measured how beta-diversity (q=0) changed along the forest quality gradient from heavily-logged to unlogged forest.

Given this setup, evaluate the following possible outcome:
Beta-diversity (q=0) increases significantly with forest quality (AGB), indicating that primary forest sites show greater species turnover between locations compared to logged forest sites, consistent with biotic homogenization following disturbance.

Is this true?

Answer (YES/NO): NO